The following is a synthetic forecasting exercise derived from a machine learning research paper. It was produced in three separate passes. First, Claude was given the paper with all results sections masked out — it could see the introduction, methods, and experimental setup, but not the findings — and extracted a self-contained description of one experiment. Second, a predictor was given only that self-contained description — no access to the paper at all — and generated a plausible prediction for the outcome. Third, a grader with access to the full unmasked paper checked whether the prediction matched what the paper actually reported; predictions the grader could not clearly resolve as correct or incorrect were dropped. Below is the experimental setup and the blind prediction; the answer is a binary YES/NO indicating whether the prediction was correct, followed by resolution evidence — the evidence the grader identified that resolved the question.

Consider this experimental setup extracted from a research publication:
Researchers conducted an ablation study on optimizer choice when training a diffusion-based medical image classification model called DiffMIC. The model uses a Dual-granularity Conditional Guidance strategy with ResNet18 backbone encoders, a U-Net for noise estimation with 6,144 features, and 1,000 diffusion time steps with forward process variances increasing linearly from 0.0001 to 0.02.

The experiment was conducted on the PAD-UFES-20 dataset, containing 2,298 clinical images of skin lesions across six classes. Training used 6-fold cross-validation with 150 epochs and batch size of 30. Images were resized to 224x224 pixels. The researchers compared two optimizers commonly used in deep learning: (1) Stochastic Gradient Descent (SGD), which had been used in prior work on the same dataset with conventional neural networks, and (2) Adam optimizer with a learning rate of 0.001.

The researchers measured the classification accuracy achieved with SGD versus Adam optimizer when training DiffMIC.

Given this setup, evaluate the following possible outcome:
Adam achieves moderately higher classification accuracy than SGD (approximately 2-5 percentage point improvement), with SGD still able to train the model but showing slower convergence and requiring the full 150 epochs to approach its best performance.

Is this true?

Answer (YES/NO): NO